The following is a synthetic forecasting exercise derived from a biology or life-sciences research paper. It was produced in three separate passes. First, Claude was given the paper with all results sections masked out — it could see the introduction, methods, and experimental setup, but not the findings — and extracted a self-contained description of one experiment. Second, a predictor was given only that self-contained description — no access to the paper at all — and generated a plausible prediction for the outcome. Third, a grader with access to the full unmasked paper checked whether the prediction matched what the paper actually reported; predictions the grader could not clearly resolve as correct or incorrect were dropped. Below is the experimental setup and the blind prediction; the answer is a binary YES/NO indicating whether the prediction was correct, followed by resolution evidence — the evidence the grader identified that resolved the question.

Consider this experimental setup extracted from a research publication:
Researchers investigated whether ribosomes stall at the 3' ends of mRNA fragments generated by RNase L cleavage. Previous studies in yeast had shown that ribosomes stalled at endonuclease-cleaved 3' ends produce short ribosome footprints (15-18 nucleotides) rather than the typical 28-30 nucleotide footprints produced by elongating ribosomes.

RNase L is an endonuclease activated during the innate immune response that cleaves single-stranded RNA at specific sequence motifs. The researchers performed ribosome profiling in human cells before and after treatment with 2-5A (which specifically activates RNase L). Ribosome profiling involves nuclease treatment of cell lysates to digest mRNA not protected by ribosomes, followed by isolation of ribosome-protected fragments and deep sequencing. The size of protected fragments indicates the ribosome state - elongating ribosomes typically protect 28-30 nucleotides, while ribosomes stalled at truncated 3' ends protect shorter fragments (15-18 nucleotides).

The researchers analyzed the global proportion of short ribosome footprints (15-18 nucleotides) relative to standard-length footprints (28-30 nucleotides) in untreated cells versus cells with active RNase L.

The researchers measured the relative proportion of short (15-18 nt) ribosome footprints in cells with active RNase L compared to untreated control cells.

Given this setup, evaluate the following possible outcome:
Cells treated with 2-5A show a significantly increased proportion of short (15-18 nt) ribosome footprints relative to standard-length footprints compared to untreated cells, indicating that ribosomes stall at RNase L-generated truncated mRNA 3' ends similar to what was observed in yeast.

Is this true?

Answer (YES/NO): YES